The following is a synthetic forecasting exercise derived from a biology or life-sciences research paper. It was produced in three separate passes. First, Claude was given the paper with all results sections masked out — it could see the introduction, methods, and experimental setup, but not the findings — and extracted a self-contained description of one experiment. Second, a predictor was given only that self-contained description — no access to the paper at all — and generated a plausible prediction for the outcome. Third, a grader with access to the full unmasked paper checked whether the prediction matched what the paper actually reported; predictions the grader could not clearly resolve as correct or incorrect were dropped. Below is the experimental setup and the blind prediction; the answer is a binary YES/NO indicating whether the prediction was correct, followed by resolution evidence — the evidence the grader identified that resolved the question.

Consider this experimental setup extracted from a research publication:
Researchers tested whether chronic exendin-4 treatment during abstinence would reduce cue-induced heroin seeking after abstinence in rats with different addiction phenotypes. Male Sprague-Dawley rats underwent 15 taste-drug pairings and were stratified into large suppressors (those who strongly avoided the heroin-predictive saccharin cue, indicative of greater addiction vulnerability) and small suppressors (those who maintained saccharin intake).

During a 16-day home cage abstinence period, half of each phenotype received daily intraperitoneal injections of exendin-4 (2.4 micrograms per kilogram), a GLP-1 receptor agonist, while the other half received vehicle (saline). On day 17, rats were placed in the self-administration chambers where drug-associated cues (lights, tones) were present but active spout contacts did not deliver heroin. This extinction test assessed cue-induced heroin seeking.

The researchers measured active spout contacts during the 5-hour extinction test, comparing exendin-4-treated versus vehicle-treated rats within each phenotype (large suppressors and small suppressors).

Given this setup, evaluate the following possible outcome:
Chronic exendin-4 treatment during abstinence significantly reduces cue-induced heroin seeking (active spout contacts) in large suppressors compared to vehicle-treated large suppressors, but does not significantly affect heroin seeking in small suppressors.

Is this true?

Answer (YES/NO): NO